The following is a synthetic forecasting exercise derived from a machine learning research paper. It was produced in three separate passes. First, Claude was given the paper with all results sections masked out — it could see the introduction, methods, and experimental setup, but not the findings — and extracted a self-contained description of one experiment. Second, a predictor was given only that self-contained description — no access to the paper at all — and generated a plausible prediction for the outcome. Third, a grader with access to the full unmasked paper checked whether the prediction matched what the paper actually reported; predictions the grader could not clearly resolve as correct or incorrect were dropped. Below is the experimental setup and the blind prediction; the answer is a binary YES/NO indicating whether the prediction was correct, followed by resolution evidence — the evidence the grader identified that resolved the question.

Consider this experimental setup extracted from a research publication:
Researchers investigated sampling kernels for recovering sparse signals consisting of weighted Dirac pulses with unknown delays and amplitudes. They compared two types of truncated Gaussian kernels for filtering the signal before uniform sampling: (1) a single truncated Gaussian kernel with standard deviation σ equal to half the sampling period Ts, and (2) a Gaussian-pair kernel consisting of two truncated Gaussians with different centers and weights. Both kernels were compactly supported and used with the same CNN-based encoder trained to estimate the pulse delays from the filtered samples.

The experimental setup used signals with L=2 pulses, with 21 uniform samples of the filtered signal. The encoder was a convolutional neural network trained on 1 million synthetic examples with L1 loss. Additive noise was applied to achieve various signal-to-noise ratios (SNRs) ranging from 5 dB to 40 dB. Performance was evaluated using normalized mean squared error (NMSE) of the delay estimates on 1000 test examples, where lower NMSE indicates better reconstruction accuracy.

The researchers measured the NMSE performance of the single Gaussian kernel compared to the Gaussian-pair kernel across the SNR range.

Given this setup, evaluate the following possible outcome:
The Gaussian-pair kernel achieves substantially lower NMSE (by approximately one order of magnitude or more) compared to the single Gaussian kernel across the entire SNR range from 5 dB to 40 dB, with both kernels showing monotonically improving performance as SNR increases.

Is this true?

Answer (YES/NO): NO